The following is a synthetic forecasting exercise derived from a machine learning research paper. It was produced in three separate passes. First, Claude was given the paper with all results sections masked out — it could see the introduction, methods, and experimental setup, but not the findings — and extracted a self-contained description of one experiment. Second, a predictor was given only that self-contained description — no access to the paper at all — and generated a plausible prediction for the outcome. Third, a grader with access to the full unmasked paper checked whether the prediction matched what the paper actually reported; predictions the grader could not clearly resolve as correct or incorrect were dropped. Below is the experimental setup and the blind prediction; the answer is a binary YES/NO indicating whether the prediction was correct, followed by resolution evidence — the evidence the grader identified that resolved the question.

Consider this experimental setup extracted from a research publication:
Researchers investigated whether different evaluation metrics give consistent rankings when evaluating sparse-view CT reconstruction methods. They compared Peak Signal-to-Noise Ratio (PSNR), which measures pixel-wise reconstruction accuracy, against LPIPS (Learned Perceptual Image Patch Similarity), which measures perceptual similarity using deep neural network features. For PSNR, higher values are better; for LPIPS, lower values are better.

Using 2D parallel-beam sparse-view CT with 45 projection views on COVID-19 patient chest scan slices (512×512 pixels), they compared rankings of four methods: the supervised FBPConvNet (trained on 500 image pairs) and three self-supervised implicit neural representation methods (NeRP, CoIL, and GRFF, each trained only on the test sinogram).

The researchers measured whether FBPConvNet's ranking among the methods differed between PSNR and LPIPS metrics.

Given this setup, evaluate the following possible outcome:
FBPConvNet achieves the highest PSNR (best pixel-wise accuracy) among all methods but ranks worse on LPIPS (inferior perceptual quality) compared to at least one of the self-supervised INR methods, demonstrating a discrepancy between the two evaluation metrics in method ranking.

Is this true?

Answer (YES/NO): NO